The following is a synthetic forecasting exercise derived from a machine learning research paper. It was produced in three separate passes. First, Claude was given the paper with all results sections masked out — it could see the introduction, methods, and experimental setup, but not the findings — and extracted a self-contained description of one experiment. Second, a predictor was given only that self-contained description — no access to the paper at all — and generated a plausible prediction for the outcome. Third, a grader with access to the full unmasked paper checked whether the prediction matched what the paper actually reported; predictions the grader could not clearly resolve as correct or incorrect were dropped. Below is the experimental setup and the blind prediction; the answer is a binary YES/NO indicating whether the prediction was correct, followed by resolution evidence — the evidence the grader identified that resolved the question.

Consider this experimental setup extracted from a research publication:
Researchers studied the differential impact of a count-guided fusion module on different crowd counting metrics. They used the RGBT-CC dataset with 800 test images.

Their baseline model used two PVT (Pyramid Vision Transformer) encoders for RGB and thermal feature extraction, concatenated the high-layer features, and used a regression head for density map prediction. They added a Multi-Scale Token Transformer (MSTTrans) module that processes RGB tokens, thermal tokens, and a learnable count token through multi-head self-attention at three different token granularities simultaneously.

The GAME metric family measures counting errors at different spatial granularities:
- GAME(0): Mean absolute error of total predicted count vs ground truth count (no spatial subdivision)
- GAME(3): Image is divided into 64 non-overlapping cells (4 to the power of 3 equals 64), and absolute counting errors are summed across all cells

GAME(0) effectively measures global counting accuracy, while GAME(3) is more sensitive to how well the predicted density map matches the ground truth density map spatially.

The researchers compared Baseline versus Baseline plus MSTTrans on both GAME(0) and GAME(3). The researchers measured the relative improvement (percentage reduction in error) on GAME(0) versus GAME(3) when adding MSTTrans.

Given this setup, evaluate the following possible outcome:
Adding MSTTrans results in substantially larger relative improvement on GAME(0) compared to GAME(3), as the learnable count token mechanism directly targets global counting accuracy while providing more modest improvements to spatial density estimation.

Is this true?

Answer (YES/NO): YES